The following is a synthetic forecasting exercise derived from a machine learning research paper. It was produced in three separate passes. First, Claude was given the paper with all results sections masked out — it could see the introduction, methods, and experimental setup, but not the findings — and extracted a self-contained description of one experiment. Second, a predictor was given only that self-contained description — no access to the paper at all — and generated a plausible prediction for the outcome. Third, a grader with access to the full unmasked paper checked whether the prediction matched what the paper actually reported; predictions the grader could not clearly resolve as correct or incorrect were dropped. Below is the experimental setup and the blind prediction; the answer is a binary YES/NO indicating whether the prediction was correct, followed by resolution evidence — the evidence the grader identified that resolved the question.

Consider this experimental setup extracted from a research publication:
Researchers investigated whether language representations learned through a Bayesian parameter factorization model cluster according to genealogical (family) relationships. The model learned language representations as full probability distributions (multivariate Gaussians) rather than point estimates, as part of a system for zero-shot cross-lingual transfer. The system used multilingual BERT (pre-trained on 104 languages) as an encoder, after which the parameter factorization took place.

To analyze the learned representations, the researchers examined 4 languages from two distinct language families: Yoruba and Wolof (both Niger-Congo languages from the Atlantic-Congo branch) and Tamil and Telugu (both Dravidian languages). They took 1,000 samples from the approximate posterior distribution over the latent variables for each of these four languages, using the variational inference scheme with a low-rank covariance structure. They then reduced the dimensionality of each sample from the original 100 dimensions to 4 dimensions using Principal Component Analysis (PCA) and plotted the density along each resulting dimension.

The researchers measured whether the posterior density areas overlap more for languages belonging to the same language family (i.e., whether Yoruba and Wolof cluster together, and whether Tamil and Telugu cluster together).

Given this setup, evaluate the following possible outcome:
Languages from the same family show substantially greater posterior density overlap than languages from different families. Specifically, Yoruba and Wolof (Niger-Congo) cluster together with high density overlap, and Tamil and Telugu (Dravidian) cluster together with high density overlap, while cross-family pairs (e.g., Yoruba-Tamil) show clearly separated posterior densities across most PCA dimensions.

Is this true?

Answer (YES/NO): NO